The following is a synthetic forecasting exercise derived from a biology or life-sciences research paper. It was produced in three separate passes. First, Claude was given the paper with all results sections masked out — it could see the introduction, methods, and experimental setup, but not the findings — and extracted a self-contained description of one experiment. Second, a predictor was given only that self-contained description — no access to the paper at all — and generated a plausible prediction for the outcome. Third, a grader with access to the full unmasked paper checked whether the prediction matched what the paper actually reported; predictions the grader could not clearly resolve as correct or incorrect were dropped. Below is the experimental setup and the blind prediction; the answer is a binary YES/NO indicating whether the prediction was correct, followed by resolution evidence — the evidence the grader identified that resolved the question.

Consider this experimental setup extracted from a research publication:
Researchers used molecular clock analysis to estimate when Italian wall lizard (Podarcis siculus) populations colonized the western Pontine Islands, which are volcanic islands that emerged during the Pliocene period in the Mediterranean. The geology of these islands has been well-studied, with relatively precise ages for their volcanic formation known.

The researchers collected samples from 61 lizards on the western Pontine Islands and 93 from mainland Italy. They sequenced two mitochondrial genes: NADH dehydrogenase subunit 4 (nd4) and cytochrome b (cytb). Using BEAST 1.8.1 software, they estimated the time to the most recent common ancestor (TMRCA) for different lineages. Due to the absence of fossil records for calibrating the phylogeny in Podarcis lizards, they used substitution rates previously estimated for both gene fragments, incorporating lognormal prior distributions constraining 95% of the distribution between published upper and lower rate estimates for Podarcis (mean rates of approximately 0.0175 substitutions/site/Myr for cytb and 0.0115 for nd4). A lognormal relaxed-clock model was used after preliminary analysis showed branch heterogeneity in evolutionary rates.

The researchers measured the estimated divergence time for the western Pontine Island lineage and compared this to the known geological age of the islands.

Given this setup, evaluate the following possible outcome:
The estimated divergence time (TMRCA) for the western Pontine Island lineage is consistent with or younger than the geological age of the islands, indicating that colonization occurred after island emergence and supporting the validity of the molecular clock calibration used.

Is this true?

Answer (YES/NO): YES